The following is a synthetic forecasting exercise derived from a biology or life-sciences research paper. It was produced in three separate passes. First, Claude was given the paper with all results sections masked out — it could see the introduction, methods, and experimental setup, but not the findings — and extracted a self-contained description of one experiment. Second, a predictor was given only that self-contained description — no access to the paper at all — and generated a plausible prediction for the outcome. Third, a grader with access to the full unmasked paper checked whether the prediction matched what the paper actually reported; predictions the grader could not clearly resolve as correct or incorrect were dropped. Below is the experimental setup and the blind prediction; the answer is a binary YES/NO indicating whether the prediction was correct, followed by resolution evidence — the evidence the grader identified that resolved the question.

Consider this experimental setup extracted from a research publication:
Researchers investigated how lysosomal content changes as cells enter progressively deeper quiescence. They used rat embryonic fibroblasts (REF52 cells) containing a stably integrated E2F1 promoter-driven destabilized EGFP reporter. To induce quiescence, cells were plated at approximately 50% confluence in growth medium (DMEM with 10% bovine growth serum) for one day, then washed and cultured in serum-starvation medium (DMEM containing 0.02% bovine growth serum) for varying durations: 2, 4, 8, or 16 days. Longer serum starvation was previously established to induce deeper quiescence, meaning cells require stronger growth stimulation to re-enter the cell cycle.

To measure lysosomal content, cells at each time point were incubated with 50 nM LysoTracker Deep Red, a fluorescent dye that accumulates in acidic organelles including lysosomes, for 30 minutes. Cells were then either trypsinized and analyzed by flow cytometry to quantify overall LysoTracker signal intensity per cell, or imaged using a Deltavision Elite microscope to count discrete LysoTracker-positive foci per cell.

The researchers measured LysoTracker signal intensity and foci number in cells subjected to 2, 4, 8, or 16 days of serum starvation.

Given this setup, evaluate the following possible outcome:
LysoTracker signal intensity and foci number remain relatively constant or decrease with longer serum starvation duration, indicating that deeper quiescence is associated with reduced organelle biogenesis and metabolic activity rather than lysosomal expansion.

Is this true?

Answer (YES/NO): NO